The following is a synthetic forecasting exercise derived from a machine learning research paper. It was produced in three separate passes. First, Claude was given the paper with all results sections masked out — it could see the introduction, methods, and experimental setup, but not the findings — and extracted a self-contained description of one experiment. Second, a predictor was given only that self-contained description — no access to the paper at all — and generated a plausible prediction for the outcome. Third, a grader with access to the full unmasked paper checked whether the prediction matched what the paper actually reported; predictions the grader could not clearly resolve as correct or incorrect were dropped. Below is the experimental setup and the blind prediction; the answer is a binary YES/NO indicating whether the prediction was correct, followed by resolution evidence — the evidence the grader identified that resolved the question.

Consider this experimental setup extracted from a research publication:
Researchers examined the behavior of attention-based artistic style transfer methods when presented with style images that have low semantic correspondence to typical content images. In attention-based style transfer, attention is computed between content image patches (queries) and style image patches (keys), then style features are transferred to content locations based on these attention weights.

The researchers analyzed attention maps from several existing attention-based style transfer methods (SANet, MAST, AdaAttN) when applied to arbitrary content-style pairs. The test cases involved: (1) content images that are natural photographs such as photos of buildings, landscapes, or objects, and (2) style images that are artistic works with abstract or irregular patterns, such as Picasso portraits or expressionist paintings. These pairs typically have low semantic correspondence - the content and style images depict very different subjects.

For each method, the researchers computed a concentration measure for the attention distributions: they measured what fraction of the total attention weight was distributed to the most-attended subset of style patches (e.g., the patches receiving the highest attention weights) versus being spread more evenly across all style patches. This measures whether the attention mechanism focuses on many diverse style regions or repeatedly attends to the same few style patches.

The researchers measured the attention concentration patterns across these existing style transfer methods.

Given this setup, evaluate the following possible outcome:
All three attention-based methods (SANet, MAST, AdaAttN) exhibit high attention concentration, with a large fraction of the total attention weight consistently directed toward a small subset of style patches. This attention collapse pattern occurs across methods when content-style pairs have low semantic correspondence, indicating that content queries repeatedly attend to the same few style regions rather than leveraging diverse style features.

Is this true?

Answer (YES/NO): YES